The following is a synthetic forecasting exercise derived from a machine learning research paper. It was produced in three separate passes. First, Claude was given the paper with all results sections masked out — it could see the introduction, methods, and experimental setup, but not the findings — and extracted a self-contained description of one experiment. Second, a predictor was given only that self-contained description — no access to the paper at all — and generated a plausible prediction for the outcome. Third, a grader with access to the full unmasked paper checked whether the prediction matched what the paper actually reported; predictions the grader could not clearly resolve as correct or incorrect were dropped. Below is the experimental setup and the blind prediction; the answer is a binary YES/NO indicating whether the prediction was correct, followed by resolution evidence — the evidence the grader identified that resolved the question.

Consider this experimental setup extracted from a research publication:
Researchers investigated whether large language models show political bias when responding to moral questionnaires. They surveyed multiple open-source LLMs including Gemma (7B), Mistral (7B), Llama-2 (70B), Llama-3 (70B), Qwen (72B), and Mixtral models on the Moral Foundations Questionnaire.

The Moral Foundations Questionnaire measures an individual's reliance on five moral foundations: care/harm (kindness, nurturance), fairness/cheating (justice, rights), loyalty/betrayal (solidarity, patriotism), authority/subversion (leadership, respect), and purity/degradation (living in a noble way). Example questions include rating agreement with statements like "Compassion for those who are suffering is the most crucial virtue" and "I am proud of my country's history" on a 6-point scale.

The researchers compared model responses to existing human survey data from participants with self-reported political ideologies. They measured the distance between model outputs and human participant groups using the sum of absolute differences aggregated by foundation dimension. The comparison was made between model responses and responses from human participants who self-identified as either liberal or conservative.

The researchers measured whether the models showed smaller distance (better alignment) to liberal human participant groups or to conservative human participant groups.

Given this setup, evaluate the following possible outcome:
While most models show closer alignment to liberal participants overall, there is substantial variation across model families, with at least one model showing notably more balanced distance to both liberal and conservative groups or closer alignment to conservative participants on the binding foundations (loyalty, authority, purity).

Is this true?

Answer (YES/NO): NO